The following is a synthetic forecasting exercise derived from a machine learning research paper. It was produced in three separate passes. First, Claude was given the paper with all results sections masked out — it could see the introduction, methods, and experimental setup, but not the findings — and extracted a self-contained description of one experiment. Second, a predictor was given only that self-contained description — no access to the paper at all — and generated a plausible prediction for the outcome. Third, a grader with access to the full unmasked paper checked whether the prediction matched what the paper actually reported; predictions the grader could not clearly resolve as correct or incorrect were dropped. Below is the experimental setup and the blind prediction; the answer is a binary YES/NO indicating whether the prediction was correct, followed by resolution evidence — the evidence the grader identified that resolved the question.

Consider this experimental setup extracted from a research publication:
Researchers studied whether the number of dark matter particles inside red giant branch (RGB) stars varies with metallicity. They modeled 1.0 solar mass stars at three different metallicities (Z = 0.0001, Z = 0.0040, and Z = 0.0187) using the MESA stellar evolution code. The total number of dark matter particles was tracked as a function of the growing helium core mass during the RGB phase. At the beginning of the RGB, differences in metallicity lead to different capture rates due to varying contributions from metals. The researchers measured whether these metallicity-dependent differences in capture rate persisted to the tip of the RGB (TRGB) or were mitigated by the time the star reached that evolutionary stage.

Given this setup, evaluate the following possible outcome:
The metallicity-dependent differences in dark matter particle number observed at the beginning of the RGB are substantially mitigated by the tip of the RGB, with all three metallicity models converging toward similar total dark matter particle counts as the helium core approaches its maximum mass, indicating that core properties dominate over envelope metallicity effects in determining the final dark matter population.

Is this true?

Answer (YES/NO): YES